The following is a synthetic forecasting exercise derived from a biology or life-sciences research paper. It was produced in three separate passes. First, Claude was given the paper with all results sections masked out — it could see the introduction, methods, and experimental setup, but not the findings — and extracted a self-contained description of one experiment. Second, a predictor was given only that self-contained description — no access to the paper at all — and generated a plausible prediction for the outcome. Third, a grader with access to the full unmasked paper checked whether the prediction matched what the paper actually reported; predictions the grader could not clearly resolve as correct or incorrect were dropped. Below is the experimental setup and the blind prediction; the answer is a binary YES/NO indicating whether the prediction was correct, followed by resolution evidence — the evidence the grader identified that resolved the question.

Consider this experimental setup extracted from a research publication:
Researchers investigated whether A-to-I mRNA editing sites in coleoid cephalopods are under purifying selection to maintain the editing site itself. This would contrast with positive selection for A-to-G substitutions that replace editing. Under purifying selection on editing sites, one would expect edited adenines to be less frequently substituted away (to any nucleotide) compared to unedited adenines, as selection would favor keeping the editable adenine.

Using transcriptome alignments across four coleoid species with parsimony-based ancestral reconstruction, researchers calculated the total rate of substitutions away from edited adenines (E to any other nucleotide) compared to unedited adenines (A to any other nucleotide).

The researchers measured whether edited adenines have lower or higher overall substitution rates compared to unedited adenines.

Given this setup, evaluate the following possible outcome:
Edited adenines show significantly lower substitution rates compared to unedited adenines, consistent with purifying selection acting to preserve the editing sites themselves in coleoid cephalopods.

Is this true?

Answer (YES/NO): NO